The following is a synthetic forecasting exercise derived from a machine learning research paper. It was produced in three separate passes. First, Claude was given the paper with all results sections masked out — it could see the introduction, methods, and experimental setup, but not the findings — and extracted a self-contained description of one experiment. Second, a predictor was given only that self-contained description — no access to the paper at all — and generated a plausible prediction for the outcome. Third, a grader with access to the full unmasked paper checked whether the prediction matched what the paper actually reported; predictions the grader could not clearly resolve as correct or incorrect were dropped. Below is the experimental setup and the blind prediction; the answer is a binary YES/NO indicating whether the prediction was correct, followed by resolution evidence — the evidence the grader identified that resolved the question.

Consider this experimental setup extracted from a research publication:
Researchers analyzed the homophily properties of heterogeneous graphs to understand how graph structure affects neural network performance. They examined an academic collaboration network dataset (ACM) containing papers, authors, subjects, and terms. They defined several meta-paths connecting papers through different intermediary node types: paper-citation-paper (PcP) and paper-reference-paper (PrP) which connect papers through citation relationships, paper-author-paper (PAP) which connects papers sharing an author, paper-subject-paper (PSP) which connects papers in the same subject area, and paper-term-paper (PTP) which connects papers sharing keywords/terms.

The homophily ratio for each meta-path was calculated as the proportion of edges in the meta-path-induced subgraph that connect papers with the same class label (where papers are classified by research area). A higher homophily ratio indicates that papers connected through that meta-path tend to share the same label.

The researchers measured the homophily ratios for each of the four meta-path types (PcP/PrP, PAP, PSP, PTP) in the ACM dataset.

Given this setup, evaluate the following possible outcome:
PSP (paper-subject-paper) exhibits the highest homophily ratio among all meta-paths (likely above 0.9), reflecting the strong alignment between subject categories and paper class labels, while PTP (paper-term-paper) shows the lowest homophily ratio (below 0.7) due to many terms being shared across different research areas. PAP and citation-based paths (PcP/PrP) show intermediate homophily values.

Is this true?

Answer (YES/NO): NO